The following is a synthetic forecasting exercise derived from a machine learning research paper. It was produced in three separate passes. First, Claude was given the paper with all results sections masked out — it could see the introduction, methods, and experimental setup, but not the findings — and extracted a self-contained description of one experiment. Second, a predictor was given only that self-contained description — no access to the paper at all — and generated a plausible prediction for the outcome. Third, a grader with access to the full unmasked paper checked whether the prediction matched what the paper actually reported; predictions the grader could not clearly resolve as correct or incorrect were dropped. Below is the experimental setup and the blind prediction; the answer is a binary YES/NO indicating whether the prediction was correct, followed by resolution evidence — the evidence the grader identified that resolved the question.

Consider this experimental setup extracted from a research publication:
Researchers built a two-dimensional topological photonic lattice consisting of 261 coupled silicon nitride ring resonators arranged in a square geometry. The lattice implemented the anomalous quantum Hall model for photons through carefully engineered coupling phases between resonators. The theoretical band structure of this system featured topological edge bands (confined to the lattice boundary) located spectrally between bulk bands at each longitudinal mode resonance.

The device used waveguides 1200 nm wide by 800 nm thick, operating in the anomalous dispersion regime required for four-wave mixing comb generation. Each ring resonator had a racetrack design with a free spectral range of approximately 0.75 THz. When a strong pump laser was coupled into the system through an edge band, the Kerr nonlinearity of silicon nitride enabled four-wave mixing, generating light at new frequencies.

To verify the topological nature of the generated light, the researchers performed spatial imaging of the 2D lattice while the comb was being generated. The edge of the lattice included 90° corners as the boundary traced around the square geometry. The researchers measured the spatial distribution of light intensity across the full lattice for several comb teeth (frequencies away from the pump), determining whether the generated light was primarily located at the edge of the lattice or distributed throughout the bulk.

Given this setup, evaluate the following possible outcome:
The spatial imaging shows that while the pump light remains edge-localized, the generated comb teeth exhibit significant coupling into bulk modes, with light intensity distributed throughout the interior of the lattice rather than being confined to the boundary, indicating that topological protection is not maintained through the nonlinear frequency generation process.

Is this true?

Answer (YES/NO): NO